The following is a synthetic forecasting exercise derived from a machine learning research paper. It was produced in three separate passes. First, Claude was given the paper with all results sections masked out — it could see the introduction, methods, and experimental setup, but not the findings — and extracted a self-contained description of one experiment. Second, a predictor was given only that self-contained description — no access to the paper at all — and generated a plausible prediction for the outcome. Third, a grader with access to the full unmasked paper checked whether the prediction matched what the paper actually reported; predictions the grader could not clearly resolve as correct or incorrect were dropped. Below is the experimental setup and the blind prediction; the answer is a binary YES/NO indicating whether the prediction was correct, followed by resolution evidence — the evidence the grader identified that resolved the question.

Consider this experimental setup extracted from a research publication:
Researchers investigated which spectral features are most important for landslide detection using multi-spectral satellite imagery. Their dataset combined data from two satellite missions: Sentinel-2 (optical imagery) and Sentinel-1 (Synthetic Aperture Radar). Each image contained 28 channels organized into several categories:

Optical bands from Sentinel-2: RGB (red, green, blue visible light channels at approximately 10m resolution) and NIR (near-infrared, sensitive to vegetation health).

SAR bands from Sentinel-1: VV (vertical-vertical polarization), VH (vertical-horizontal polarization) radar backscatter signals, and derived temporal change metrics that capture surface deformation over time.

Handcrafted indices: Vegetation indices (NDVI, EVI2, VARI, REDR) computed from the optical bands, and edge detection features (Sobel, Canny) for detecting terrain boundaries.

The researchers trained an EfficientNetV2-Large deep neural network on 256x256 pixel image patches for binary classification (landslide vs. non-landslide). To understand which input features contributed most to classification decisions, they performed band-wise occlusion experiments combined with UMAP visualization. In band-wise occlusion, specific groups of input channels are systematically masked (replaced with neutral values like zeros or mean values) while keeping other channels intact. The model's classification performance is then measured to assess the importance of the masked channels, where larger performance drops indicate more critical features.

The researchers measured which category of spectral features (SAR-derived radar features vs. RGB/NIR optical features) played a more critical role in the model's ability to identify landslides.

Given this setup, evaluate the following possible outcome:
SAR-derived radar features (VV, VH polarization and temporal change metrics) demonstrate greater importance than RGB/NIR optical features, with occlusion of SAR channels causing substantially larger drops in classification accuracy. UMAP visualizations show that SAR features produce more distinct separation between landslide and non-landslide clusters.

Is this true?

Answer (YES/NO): NO